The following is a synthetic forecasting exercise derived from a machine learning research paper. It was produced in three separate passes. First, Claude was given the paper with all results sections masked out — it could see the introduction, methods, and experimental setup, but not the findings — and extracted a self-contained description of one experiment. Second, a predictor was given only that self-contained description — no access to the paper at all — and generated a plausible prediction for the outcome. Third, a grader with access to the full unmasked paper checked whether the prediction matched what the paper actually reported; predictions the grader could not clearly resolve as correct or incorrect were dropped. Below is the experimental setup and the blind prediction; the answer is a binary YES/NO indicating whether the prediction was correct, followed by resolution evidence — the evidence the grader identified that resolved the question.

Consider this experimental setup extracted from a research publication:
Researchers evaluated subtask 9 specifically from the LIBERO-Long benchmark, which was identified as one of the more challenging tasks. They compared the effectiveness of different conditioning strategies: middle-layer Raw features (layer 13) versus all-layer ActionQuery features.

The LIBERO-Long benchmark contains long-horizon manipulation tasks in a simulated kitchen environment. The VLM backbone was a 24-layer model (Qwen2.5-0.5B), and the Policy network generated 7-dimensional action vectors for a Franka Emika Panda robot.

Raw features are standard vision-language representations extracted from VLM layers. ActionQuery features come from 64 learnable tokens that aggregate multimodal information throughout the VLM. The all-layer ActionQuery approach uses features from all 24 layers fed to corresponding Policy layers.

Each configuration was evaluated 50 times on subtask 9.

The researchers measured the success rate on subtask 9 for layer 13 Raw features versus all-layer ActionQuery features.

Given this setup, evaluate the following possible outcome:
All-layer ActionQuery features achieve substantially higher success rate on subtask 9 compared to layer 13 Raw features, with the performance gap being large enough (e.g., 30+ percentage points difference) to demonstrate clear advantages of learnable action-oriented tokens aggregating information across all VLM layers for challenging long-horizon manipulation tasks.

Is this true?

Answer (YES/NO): NO